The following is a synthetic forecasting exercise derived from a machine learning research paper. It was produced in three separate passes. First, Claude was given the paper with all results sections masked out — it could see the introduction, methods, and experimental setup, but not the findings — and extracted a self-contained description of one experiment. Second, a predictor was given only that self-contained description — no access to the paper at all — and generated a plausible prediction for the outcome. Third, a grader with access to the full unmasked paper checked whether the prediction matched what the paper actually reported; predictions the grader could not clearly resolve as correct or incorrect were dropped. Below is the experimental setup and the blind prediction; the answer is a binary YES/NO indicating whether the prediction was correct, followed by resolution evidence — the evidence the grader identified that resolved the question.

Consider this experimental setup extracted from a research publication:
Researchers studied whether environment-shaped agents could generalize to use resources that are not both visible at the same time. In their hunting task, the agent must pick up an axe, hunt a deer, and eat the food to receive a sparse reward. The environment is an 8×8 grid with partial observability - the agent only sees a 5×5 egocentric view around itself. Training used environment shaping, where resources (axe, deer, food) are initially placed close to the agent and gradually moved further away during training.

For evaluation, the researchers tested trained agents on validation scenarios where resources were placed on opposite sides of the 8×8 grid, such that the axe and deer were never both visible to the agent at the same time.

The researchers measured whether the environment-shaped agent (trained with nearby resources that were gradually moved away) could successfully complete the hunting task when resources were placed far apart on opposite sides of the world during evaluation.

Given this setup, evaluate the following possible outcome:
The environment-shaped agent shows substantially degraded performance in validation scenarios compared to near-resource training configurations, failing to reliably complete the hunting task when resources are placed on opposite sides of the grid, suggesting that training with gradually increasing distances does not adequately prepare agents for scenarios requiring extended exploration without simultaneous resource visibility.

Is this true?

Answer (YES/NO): NO